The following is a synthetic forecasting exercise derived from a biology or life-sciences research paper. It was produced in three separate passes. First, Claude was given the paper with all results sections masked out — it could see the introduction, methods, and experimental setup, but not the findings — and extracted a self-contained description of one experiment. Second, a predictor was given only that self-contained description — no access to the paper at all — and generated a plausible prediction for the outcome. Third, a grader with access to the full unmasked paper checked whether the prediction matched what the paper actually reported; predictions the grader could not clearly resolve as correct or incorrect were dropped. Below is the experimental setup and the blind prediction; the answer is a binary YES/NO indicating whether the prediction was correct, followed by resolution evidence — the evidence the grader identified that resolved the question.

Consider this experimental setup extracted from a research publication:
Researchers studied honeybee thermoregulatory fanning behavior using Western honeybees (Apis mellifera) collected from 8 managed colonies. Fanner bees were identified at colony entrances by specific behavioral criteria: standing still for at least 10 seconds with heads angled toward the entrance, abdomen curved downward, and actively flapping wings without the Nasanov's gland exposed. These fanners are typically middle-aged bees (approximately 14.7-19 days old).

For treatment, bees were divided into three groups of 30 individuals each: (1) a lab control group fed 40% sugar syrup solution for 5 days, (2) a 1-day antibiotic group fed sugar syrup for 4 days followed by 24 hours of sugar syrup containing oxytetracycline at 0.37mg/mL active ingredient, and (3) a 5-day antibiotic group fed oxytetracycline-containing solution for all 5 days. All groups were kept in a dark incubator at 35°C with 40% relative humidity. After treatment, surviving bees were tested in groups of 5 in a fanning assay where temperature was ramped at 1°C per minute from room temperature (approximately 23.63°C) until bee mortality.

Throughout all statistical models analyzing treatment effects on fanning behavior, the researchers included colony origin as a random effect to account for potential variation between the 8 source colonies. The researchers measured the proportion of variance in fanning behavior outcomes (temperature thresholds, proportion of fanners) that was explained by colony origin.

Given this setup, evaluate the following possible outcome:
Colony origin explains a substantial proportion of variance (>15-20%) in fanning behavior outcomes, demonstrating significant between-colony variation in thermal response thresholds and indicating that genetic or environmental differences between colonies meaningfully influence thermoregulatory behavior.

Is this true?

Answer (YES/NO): NO